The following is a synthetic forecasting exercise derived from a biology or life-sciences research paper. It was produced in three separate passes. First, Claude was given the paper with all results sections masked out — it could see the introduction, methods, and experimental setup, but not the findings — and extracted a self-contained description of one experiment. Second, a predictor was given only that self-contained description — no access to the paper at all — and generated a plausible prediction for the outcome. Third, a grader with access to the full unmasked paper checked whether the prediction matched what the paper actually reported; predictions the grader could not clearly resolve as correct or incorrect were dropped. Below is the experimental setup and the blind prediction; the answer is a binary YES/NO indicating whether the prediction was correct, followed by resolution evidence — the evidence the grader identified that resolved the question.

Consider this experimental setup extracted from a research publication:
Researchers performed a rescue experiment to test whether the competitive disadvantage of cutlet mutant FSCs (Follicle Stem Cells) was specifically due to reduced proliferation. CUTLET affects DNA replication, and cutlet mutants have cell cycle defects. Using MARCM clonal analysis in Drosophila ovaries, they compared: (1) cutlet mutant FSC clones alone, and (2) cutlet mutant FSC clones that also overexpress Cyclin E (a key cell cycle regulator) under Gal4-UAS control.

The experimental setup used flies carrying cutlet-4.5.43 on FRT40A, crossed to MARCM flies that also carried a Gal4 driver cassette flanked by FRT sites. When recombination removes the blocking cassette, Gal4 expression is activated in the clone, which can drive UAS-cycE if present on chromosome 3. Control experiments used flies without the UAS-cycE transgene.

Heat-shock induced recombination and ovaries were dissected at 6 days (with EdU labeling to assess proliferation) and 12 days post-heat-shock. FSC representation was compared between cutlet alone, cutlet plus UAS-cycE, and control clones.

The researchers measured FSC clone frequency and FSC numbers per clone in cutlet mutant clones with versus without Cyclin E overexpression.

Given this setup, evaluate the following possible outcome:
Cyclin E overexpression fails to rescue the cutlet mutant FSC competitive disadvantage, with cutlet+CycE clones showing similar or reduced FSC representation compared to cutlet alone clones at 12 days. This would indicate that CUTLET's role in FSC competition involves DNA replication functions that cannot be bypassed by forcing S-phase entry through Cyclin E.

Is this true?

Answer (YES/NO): NO